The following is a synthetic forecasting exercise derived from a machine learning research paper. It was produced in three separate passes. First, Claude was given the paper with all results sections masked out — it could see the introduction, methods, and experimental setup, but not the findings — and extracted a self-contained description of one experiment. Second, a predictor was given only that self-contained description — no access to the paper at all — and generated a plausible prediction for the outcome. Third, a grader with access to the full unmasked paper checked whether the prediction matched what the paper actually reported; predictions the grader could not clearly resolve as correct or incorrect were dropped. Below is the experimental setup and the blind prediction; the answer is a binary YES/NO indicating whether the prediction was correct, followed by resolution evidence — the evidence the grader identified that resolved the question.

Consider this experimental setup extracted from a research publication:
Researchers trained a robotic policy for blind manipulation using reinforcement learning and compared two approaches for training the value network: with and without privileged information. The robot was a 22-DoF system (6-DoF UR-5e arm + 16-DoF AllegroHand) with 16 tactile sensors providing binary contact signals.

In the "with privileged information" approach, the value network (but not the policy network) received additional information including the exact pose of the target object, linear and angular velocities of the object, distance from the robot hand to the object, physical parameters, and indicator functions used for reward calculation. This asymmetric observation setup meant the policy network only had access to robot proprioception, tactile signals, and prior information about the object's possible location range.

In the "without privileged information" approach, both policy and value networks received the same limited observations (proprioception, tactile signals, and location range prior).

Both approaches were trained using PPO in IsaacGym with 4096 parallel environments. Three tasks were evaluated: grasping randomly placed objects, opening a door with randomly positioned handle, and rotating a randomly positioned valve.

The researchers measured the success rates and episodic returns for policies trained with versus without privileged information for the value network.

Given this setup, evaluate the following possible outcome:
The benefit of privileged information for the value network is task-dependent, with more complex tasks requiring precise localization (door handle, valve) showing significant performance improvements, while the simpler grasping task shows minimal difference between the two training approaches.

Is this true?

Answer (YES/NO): NO